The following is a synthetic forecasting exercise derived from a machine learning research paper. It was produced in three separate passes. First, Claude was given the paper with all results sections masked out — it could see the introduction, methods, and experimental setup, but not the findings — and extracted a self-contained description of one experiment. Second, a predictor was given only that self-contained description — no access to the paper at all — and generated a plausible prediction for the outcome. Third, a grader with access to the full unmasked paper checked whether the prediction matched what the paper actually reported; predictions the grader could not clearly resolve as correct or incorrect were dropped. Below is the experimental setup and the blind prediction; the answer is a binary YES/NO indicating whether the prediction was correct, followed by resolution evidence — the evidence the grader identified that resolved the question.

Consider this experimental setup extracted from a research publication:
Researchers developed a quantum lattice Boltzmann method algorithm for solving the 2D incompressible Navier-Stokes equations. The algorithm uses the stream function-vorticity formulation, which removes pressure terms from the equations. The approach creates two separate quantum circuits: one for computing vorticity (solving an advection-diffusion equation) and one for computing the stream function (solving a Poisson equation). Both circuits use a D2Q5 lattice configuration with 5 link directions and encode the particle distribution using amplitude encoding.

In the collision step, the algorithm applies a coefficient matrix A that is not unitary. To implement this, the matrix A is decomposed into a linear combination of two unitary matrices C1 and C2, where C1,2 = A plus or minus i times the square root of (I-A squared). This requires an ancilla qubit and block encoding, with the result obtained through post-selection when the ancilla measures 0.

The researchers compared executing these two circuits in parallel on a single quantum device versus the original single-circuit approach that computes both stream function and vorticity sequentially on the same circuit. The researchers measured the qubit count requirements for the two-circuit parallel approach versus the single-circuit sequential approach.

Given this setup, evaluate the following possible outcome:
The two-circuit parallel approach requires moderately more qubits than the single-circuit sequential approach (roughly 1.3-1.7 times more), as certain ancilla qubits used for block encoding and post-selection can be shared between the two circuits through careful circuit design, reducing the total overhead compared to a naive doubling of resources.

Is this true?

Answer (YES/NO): NO